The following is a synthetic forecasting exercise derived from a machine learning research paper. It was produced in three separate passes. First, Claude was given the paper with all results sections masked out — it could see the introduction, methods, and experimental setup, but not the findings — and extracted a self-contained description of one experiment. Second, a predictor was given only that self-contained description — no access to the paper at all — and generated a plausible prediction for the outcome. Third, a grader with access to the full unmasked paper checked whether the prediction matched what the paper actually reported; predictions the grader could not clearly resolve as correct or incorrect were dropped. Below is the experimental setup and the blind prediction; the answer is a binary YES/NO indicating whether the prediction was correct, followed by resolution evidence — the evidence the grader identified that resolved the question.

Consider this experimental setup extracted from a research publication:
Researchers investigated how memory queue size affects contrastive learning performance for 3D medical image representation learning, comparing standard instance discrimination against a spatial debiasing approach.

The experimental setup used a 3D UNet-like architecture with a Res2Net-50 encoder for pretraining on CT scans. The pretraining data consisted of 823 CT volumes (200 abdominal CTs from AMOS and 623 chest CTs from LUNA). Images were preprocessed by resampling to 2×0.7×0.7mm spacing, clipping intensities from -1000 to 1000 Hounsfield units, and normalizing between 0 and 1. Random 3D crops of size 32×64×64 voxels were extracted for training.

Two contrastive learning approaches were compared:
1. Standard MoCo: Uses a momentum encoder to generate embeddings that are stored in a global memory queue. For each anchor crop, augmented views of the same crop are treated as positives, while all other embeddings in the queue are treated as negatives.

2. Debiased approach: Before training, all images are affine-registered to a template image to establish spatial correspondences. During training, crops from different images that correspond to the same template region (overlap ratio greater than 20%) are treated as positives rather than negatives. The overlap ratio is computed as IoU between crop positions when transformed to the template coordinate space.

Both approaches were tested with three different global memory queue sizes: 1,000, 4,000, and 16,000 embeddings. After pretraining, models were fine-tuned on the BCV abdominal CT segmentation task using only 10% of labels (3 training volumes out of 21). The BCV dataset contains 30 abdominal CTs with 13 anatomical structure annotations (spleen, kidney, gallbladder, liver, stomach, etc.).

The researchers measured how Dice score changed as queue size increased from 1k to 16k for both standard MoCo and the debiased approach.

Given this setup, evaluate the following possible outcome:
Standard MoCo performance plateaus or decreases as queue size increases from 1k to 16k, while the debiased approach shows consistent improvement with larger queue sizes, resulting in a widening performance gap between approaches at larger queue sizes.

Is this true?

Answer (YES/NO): YES